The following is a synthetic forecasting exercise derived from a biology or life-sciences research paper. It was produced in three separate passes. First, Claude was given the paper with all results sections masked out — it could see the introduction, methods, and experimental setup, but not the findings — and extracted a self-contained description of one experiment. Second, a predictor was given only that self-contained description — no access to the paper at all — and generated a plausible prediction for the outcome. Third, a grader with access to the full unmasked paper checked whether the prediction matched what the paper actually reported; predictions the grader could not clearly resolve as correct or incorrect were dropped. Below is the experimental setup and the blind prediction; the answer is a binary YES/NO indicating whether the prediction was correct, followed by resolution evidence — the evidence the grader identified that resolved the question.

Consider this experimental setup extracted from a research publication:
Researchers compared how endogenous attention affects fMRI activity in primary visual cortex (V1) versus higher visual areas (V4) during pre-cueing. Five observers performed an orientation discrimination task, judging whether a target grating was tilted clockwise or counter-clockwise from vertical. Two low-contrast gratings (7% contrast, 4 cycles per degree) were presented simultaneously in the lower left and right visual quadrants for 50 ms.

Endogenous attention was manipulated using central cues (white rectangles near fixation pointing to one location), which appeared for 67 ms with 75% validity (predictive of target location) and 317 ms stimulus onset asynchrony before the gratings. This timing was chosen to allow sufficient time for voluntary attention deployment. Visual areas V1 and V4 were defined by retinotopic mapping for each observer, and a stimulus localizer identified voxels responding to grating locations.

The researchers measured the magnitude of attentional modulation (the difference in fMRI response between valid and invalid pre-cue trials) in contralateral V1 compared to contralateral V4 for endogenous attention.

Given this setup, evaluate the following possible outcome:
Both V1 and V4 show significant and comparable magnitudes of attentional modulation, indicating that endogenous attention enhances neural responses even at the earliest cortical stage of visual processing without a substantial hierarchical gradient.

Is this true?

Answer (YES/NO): NO